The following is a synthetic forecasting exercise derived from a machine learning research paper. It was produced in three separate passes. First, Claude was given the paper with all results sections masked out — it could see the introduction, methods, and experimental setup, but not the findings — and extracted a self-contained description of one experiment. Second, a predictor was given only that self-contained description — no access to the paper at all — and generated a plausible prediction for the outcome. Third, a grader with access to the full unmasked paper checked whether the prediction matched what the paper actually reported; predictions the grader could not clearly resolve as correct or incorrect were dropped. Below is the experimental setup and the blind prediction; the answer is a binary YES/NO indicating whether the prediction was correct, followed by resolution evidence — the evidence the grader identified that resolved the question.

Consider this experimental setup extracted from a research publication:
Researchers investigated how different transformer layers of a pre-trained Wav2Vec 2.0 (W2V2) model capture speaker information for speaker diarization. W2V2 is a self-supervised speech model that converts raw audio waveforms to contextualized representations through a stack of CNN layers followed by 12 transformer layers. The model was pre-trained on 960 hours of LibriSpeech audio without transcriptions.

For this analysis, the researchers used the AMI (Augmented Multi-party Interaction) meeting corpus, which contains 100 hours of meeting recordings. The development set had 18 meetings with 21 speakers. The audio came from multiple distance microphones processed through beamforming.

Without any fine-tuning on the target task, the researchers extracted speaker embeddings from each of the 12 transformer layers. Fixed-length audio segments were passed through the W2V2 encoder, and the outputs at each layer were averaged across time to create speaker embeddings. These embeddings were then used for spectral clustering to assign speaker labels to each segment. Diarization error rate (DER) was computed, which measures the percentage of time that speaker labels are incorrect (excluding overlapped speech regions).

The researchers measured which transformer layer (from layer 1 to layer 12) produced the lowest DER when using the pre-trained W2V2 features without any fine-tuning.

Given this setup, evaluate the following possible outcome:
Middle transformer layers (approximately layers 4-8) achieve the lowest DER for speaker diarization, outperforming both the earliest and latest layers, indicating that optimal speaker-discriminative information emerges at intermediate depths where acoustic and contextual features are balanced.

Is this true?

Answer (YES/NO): YES